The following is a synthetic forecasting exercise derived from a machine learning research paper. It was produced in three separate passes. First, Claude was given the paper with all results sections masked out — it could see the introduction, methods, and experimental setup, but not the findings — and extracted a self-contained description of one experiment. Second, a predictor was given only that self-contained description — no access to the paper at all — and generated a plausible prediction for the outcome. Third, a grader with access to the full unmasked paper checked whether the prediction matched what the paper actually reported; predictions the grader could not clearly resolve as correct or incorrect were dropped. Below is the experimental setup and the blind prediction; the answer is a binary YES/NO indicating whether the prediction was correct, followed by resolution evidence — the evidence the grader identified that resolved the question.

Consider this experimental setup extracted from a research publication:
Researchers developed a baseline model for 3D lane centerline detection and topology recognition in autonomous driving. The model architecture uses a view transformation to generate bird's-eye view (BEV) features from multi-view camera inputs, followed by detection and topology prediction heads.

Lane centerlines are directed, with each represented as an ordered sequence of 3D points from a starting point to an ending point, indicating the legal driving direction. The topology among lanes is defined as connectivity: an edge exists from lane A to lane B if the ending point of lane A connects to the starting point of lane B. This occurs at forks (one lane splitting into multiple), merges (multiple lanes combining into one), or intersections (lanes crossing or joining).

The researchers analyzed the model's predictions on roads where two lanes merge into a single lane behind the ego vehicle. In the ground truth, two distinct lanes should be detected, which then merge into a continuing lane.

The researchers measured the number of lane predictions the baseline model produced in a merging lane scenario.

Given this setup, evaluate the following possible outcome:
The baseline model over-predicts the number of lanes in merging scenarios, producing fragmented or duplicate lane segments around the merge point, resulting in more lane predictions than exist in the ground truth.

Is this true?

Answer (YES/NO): YES